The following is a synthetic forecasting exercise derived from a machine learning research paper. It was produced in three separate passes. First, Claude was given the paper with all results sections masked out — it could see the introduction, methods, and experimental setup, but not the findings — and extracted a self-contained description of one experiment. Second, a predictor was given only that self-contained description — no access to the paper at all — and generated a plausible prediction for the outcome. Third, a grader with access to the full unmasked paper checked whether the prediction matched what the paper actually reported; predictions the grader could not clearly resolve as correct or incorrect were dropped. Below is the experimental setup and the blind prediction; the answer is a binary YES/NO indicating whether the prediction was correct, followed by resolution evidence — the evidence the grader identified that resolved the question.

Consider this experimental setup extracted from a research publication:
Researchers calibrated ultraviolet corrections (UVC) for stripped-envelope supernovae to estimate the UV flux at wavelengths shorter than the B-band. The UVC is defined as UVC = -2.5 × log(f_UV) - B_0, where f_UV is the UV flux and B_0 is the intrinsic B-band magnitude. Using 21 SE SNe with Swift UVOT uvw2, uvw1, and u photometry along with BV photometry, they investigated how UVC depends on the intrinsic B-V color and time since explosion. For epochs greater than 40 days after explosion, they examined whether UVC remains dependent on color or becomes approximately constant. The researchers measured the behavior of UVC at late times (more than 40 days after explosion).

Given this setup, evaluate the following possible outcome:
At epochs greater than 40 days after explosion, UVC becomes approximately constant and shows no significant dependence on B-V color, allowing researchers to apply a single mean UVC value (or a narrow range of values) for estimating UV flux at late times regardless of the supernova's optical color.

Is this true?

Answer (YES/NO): YES